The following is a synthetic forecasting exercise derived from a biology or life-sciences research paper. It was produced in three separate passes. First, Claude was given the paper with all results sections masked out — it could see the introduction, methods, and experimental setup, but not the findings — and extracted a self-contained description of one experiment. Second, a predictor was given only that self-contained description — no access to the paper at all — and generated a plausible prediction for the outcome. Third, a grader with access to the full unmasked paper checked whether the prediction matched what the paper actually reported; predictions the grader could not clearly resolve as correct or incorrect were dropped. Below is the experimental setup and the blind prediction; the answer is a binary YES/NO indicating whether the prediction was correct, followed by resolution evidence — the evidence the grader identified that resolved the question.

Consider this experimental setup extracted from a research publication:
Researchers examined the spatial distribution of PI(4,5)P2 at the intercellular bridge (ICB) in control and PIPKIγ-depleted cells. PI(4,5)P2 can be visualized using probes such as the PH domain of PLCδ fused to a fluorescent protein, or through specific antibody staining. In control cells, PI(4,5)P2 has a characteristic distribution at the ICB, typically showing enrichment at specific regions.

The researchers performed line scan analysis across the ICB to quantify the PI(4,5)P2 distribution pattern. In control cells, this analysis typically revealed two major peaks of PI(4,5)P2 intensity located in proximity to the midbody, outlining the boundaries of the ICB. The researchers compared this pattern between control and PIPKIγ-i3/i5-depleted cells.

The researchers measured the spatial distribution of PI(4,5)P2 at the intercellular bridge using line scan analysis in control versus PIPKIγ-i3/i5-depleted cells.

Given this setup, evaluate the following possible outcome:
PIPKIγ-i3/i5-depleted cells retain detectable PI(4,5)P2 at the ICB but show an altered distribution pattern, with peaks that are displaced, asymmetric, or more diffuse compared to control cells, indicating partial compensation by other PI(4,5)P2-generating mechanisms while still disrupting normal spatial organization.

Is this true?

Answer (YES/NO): YES